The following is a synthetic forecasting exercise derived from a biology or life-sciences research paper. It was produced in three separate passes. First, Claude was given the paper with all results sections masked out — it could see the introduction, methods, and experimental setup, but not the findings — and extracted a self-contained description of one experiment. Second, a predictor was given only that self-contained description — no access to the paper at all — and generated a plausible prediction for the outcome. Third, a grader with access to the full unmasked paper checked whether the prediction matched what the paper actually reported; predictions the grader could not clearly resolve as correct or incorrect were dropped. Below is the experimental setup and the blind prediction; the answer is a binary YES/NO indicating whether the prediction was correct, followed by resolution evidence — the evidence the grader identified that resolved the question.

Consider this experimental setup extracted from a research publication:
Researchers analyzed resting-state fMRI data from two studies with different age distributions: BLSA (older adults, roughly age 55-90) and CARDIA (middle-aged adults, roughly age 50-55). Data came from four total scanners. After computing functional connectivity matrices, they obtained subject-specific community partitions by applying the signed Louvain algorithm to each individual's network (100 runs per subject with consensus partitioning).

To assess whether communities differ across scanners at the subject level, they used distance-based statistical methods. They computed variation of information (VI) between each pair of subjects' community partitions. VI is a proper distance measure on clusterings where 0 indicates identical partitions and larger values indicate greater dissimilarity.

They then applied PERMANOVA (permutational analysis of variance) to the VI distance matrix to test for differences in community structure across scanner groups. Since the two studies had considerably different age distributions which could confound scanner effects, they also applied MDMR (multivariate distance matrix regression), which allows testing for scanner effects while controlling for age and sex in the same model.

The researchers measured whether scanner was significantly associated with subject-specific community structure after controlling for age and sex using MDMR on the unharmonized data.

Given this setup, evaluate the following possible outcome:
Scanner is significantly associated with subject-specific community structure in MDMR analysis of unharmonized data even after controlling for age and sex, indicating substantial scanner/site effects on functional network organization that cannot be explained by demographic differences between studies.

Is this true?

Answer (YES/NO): YES